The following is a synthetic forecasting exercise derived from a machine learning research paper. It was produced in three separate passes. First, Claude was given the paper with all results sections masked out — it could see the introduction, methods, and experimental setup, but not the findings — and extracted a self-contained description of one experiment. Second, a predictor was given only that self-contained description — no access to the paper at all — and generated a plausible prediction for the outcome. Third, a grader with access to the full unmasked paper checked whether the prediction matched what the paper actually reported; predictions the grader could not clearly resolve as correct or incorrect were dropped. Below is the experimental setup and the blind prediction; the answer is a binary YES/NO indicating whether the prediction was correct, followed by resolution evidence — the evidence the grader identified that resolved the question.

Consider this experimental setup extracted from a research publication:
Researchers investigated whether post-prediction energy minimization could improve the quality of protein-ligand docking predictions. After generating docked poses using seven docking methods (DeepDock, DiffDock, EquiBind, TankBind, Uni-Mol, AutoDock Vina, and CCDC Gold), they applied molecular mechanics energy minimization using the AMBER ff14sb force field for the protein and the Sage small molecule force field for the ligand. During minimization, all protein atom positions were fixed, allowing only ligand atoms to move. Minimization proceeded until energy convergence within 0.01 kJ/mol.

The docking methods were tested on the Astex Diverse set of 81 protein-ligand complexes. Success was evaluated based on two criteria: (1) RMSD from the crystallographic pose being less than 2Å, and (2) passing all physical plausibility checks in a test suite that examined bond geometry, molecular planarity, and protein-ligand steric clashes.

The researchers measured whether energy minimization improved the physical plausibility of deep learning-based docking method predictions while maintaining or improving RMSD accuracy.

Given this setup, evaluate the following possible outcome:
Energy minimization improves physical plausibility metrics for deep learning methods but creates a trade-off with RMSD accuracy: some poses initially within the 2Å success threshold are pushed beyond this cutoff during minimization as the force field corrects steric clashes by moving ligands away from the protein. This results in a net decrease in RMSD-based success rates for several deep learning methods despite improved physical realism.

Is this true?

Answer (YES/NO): NO